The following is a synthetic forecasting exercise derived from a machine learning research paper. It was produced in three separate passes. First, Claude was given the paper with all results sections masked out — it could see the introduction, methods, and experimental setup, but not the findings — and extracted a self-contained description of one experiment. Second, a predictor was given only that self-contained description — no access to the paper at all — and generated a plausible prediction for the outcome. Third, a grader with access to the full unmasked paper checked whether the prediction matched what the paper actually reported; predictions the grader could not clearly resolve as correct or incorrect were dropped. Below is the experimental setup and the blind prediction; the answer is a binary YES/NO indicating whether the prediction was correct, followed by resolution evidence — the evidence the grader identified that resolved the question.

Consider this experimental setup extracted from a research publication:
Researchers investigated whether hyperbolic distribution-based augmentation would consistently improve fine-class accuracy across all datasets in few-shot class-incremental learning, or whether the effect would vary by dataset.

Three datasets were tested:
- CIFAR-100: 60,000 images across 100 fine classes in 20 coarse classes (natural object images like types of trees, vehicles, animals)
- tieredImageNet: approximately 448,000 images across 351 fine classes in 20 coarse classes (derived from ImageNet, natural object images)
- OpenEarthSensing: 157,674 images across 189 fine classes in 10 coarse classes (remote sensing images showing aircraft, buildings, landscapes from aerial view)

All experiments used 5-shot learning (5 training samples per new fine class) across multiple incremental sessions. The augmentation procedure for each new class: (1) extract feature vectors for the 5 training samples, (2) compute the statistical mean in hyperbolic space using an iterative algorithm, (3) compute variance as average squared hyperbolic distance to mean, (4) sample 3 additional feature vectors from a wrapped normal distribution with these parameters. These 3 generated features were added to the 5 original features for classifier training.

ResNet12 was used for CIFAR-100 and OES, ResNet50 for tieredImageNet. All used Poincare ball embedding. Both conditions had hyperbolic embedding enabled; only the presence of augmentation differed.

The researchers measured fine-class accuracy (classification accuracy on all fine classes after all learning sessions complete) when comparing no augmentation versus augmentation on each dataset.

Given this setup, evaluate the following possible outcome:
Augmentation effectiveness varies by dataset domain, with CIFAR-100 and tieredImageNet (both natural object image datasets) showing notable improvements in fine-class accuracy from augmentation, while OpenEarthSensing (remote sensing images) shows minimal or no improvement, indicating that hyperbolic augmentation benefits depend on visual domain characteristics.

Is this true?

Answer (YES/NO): NO